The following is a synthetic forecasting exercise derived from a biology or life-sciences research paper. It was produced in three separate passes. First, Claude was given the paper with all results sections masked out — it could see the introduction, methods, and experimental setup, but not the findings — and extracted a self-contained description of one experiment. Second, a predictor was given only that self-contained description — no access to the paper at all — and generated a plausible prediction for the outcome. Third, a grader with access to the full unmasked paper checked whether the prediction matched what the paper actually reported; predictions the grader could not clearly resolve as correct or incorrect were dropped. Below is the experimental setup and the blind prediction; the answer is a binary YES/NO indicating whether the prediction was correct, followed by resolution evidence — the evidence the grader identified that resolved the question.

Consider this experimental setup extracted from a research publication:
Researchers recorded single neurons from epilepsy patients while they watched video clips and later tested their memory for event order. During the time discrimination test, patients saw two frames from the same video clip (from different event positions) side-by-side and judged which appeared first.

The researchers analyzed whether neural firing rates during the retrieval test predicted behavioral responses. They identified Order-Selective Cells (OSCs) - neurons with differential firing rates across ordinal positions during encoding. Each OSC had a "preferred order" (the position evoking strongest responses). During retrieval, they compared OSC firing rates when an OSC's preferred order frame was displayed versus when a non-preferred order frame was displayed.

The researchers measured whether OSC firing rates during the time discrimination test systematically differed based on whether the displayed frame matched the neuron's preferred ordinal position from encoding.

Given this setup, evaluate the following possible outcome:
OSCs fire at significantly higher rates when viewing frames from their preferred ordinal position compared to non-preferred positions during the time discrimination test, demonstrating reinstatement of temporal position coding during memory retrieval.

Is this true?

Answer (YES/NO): NO